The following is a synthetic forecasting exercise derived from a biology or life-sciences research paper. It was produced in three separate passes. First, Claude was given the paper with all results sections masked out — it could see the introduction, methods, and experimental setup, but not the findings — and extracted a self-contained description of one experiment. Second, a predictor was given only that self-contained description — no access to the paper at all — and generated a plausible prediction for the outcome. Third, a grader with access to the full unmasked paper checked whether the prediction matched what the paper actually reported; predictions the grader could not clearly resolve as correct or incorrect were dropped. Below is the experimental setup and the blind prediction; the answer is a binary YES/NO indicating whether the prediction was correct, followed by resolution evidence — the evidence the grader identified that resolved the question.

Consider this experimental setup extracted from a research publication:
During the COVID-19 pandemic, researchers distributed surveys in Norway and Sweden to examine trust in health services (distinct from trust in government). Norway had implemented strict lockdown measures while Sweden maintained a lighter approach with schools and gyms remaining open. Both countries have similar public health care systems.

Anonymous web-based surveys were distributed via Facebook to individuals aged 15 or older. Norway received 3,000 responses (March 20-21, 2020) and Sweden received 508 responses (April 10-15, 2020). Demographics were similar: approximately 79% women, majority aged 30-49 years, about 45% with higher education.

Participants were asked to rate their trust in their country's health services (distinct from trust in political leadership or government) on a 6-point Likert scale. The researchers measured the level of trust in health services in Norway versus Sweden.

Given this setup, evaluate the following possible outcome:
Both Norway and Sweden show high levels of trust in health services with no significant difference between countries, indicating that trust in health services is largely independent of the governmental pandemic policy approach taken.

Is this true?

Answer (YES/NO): YES